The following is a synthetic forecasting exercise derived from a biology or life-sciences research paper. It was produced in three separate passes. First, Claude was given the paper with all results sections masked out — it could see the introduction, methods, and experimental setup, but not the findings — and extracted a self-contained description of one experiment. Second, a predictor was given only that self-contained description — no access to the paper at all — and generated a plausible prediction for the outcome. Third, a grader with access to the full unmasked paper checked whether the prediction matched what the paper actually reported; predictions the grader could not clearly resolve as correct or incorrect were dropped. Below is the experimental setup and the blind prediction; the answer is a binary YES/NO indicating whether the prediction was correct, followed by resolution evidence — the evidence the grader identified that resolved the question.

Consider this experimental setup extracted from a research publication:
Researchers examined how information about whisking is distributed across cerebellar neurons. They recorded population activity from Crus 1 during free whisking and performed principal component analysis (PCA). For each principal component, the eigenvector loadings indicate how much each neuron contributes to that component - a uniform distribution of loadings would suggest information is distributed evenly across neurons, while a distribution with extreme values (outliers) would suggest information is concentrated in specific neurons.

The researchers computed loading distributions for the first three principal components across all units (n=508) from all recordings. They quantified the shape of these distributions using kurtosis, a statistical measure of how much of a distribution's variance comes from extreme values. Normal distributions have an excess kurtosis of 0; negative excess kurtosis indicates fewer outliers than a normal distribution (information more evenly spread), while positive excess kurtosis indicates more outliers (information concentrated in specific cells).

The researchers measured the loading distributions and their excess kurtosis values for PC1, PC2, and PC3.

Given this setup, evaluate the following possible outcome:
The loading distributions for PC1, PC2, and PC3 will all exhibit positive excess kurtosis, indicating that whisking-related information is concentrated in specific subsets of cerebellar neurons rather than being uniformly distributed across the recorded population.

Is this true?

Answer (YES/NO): NO